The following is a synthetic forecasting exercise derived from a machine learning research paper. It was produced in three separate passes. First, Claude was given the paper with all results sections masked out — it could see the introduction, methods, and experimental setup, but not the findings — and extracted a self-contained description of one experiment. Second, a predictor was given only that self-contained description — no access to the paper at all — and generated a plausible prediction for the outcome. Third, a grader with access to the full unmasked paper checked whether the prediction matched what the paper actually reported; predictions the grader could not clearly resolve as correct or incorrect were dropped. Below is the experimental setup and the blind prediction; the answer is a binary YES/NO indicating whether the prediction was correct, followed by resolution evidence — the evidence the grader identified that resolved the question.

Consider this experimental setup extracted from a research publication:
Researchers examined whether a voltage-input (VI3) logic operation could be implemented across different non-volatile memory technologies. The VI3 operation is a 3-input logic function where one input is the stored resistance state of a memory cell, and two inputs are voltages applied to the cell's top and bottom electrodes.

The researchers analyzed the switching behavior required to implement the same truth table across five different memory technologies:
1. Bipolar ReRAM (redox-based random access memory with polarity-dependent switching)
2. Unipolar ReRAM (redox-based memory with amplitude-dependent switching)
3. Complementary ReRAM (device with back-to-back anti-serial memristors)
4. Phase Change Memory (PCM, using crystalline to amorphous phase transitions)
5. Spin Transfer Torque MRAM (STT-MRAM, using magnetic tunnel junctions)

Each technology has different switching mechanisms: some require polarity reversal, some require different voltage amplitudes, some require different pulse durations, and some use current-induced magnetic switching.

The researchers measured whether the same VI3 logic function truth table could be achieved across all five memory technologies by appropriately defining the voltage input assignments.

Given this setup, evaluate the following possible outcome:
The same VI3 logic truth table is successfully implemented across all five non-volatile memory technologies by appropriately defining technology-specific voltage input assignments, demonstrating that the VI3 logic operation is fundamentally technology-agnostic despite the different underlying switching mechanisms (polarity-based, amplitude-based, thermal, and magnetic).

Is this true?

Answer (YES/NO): YES